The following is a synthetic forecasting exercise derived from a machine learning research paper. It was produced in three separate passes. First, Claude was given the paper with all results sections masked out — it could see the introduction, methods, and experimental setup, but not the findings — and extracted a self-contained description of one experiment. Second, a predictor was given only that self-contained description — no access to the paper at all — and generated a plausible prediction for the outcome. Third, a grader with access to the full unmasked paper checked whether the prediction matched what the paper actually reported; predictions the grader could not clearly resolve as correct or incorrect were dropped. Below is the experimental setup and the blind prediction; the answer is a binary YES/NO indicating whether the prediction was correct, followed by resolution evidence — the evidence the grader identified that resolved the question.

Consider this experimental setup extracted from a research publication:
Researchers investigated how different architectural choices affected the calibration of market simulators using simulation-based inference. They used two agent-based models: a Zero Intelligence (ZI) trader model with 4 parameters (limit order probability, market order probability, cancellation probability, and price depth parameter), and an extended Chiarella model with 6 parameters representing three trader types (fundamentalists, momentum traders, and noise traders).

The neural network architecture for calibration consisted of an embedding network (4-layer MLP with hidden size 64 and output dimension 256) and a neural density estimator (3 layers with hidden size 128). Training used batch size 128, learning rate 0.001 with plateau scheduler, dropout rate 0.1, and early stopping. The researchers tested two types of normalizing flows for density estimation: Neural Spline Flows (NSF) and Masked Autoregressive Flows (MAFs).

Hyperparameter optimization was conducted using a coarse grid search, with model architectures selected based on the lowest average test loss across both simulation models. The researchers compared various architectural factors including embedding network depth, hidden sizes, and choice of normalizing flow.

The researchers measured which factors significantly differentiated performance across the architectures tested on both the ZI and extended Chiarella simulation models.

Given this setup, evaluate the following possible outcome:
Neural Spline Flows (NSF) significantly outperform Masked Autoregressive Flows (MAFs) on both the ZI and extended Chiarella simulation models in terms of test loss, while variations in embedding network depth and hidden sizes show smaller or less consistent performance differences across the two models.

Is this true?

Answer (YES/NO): NO